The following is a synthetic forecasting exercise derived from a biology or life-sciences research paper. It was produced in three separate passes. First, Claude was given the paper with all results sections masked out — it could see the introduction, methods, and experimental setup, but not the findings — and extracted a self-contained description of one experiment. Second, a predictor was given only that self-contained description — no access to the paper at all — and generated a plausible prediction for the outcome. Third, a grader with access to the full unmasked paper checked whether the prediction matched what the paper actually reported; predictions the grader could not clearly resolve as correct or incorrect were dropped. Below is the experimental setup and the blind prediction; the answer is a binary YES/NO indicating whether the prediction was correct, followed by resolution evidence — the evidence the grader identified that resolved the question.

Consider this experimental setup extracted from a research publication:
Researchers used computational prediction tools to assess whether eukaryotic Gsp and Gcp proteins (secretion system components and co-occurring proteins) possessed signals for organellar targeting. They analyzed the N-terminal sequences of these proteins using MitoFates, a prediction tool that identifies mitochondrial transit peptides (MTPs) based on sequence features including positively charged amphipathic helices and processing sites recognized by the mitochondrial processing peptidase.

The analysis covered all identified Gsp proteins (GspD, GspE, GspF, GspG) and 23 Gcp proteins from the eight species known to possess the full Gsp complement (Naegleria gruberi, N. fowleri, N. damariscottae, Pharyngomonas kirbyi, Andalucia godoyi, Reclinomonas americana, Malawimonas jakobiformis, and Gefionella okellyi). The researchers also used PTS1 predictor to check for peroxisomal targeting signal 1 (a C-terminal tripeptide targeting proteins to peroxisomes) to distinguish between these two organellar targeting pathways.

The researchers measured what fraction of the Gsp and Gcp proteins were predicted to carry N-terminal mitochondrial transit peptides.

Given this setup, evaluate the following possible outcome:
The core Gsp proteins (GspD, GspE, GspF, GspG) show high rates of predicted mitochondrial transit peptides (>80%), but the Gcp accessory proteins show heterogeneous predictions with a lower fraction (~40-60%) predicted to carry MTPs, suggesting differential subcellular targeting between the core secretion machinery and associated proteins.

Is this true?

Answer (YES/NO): NO